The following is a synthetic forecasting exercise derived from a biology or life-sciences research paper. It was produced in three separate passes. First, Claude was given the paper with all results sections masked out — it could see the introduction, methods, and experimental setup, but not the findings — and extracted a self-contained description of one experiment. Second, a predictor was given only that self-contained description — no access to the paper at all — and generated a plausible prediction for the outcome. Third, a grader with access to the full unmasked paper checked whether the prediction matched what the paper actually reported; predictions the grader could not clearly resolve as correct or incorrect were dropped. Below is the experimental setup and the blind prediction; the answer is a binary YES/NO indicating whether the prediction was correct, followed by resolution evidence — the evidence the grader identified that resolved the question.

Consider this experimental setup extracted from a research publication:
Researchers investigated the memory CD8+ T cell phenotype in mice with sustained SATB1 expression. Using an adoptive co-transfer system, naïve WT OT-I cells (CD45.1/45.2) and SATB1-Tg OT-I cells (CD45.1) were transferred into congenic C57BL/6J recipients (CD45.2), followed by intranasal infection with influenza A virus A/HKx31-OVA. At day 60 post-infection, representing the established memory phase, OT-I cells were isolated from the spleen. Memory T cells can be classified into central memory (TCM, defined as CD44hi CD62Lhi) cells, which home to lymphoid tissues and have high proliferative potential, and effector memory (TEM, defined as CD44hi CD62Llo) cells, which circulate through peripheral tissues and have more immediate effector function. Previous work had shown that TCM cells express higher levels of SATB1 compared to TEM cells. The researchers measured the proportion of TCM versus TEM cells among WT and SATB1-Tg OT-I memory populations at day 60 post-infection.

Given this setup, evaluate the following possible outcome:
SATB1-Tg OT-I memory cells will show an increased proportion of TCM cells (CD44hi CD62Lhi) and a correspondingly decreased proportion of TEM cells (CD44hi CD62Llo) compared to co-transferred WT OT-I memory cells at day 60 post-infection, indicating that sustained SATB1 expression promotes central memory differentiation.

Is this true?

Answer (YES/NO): YES